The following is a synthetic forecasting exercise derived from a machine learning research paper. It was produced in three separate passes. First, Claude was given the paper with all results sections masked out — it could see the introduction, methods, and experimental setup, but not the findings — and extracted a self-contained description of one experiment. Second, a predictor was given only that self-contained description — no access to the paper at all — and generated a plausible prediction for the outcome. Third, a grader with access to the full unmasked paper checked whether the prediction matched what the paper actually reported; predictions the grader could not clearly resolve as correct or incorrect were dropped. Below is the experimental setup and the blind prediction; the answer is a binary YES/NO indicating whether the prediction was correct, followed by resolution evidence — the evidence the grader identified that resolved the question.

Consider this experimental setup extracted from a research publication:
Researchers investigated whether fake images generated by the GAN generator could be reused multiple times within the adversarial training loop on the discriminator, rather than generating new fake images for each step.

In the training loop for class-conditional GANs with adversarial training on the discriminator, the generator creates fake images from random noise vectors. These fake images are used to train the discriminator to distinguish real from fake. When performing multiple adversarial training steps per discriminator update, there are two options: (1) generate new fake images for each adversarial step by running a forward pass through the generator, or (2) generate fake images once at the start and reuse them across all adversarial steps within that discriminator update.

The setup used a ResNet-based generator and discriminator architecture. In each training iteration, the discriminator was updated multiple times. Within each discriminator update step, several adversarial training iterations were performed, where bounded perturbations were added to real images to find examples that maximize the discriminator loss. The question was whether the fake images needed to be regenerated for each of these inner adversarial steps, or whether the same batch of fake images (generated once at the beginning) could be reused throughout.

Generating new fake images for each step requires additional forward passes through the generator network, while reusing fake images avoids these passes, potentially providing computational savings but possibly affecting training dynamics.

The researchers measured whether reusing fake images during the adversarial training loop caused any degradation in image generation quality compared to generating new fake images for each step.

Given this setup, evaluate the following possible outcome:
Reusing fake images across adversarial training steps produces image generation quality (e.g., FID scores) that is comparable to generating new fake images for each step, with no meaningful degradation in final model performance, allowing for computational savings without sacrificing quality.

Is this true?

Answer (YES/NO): YES